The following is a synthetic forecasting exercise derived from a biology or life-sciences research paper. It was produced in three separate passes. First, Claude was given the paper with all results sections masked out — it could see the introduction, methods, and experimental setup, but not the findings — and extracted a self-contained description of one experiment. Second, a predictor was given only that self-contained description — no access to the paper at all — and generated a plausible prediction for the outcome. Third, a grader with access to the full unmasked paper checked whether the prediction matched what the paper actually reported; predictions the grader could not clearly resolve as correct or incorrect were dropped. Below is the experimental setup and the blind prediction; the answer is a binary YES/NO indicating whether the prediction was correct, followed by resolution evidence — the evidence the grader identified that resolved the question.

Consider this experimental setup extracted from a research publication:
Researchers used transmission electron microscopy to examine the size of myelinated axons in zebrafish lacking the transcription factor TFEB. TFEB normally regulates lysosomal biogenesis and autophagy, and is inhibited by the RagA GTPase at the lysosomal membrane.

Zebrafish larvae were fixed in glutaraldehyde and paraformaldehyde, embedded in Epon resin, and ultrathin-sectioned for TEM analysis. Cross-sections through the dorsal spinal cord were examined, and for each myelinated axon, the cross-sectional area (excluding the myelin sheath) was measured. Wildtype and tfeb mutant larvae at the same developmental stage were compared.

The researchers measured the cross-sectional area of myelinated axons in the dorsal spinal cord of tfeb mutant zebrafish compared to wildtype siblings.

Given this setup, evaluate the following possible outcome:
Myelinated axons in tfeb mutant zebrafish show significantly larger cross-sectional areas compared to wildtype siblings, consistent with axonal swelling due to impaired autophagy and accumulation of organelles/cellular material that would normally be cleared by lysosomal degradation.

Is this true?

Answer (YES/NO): NO